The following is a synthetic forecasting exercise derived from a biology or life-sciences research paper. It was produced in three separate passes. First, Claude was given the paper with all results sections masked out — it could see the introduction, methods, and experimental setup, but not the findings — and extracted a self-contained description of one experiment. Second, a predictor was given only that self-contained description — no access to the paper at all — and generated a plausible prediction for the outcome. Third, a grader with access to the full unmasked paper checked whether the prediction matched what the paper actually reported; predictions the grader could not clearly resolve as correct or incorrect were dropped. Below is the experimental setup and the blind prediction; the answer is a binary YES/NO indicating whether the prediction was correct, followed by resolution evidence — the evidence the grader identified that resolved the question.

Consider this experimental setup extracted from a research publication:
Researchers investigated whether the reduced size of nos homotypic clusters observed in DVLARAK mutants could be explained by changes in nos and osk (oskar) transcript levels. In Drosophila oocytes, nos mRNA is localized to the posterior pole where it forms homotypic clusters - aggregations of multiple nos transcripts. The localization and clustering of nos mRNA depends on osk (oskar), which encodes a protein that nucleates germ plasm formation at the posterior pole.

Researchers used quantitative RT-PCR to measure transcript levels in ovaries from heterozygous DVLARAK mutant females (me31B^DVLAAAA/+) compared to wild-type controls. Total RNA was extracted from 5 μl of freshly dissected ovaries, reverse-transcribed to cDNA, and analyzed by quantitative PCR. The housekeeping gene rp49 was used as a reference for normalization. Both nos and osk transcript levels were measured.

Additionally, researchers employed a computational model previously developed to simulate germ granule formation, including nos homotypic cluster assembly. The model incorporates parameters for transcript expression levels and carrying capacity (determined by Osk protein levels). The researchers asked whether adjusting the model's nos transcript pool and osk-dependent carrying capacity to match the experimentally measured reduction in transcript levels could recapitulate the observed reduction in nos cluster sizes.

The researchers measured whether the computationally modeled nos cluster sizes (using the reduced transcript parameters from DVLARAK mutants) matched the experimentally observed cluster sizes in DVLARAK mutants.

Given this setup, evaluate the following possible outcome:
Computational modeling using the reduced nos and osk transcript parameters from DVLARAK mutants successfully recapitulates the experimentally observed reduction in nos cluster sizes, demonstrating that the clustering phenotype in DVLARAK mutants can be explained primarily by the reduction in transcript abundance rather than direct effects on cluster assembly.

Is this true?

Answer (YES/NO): YES